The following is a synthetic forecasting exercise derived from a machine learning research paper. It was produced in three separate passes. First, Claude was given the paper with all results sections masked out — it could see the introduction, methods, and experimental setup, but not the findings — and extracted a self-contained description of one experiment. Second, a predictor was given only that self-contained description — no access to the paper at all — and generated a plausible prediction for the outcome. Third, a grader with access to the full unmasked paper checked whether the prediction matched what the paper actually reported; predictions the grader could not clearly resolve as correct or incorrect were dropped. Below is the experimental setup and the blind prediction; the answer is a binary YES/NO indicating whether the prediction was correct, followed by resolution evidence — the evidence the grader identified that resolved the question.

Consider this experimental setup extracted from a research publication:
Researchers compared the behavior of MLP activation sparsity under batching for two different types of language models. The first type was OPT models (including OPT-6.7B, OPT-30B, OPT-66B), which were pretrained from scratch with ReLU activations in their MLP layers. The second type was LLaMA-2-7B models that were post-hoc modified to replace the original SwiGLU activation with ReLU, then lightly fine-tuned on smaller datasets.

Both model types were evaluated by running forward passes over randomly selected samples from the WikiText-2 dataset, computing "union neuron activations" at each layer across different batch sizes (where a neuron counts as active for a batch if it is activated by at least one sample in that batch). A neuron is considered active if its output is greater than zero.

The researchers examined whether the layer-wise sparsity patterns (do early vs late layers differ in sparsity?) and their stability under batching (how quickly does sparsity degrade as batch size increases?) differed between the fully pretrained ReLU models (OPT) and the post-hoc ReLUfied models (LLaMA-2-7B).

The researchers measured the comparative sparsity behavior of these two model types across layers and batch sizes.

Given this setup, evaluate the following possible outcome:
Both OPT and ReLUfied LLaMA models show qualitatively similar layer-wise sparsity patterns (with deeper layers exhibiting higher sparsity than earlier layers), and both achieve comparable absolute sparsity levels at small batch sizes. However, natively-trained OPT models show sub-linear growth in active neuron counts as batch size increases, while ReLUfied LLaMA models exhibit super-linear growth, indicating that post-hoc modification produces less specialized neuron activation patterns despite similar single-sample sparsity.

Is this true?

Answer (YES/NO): NO